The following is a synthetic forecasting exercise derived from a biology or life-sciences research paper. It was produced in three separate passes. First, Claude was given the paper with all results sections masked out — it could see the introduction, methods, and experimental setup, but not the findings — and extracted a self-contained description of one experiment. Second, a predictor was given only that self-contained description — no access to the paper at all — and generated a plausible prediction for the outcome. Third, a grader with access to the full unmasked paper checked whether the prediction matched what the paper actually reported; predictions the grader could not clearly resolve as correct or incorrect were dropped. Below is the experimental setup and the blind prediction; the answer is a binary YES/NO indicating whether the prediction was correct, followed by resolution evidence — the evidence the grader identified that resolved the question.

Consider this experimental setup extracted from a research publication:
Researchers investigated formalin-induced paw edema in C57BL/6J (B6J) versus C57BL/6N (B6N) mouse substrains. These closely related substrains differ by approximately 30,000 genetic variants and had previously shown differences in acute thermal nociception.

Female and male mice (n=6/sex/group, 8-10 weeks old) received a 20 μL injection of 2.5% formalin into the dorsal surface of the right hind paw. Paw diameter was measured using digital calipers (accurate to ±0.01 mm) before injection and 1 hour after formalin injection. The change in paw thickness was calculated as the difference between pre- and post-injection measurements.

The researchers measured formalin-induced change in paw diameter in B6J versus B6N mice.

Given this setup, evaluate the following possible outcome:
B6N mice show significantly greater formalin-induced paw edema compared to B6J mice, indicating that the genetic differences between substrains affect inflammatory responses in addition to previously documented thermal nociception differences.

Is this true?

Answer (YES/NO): NO